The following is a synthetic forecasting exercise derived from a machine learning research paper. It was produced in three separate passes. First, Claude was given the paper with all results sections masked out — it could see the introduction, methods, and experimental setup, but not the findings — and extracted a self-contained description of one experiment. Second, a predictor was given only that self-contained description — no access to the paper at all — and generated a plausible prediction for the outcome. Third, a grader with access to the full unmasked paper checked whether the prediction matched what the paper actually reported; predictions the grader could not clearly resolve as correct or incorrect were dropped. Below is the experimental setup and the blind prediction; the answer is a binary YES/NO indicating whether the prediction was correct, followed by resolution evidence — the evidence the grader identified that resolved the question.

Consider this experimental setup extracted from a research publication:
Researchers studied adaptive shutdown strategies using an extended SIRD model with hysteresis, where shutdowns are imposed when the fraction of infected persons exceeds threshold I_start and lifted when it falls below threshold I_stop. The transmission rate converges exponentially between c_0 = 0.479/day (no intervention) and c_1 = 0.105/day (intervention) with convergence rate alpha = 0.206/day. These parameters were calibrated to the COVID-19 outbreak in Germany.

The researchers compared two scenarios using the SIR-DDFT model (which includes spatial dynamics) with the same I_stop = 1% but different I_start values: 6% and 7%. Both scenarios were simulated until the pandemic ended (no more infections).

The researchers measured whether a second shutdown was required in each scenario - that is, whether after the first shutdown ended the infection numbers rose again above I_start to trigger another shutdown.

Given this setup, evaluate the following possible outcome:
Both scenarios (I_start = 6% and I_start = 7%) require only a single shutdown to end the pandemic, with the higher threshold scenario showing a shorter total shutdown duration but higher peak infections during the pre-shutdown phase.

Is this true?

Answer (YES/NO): NO